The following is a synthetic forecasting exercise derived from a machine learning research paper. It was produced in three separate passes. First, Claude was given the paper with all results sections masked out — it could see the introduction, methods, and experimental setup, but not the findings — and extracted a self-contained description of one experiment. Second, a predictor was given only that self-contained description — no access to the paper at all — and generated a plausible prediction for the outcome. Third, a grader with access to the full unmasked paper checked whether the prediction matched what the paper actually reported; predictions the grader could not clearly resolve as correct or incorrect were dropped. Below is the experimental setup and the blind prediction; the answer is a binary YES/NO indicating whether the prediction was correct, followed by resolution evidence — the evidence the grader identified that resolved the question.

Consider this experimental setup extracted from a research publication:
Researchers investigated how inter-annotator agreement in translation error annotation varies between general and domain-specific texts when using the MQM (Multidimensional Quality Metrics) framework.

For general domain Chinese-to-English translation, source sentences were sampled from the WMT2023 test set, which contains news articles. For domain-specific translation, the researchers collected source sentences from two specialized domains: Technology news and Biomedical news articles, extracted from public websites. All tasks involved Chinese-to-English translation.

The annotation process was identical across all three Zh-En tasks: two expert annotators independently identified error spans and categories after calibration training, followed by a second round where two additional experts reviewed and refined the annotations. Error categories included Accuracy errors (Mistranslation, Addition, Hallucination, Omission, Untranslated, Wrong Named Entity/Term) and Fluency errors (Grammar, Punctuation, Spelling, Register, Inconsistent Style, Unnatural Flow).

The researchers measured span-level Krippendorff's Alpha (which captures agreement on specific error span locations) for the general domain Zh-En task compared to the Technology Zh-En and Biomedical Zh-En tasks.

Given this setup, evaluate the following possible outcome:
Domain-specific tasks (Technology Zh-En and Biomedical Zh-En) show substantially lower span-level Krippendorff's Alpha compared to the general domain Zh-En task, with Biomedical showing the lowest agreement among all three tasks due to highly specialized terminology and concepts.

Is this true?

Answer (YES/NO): NO